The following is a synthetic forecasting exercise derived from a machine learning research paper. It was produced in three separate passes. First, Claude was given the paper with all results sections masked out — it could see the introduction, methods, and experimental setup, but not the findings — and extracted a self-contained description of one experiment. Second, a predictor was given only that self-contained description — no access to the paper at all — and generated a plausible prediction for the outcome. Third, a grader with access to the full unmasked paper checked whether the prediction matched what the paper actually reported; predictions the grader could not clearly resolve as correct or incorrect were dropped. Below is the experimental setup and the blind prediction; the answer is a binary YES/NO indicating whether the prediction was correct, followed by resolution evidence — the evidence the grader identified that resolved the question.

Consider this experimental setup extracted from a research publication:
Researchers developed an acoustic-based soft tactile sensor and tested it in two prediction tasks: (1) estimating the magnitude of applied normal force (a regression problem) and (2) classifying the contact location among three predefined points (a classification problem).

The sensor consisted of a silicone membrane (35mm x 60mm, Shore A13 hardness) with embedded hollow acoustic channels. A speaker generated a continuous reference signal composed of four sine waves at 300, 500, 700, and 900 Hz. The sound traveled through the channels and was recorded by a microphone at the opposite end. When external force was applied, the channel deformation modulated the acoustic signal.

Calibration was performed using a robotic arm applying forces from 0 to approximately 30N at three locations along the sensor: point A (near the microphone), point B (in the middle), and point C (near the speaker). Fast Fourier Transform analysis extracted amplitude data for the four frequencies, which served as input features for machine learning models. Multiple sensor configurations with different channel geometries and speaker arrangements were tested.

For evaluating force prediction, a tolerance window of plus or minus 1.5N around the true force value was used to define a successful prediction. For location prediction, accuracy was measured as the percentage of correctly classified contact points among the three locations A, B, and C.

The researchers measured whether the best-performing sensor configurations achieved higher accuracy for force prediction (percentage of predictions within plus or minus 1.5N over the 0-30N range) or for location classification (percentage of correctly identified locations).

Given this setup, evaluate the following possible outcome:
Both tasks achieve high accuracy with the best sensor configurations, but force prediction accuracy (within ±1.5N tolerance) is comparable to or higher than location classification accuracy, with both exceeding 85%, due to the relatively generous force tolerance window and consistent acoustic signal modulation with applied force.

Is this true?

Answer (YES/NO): NO